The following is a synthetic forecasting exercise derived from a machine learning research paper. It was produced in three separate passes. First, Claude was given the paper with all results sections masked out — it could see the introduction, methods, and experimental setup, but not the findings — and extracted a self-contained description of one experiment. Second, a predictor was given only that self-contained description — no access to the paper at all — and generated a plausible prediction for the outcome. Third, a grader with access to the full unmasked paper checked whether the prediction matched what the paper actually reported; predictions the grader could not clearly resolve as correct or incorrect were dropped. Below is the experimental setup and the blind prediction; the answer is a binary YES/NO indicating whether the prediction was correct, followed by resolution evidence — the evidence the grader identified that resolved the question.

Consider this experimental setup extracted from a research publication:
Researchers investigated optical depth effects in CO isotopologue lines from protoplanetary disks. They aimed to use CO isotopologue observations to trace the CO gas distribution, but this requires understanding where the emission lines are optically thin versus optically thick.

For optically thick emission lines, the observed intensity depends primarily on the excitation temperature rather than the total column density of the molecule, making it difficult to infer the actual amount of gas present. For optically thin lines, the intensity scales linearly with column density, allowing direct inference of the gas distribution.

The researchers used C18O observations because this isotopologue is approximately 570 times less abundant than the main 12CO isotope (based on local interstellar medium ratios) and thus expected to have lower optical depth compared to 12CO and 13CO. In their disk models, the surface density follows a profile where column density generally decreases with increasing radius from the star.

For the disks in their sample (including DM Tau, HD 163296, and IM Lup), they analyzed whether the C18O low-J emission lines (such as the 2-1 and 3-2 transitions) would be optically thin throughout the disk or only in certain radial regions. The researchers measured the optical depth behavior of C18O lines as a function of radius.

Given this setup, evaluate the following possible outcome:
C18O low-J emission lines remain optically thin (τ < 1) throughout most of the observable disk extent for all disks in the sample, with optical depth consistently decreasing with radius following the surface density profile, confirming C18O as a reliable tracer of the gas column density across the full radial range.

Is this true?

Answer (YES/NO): NO